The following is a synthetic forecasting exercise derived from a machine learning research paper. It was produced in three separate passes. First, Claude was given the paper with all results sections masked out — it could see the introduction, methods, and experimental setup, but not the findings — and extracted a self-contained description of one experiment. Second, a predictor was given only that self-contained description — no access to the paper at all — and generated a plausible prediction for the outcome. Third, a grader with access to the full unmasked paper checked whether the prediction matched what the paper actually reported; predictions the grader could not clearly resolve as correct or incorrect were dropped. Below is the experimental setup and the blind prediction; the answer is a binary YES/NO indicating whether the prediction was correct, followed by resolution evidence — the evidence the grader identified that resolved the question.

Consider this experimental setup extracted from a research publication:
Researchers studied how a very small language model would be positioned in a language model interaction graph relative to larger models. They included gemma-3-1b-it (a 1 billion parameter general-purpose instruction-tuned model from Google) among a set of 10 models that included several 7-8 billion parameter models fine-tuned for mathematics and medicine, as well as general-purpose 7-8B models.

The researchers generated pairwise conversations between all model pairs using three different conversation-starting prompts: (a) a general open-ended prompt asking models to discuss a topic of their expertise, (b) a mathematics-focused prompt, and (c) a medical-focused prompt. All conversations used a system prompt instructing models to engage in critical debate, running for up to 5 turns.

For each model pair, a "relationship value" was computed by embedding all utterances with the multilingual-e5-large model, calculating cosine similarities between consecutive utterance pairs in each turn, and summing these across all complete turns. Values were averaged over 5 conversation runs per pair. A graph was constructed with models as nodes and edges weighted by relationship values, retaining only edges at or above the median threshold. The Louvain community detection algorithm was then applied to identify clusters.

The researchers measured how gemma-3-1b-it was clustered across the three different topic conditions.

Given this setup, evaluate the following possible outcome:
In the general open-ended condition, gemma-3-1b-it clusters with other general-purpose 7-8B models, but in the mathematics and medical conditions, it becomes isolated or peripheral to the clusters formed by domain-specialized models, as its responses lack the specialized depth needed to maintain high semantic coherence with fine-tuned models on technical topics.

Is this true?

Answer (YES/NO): NO